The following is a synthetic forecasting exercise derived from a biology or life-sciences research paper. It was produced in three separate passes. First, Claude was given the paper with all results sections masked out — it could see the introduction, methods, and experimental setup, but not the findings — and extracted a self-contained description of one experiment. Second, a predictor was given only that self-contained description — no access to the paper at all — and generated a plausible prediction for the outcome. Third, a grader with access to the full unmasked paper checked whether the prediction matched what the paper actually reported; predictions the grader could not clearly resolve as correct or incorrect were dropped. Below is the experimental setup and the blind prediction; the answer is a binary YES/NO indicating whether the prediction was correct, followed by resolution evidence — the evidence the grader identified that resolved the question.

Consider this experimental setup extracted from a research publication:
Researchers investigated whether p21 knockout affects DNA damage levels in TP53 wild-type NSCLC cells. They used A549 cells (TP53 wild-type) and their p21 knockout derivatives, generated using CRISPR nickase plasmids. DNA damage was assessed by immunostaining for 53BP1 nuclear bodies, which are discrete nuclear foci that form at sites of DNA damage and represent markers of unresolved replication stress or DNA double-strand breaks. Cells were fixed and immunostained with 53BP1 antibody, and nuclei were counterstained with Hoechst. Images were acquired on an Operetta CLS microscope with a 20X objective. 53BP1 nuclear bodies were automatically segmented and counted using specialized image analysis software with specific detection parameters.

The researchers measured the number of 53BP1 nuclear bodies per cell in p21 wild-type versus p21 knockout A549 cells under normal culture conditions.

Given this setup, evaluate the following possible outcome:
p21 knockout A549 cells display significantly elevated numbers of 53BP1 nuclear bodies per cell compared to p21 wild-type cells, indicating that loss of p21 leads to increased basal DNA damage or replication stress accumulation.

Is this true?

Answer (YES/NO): YES